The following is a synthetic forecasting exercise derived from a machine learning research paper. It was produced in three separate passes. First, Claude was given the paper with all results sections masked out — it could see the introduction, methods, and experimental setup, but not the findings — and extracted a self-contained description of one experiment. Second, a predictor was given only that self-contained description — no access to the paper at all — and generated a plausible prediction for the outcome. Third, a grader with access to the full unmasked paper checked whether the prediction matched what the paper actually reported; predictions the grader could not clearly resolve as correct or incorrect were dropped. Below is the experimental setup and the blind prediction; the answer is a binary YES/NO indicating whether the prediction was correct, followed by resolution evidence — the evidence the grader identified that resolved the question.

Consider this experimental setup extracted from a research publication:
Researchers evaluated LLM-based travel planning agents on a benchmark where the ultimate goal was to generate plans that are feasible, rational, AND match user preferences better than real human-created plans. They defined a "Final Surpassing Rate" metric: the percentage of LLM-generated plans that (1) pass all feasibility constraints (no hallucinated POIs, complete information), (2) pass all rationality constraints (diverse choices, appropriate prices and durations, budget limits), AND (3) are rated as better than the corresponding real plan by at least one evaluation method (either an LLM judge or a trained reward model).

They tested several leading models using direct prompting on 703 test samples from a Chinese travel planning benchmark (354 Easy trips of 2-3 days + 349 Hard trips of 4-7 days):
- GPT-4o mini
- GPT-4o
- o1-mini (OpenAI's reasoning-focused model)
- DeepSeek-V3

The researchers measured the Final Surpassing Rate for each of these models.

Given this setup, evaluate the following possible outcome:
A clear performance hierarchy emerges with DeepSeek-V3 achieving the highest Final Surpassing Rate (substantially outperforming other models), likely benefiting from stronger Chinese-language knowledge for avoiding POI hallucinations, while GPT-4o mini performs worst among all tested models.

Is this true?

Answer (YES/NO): NO